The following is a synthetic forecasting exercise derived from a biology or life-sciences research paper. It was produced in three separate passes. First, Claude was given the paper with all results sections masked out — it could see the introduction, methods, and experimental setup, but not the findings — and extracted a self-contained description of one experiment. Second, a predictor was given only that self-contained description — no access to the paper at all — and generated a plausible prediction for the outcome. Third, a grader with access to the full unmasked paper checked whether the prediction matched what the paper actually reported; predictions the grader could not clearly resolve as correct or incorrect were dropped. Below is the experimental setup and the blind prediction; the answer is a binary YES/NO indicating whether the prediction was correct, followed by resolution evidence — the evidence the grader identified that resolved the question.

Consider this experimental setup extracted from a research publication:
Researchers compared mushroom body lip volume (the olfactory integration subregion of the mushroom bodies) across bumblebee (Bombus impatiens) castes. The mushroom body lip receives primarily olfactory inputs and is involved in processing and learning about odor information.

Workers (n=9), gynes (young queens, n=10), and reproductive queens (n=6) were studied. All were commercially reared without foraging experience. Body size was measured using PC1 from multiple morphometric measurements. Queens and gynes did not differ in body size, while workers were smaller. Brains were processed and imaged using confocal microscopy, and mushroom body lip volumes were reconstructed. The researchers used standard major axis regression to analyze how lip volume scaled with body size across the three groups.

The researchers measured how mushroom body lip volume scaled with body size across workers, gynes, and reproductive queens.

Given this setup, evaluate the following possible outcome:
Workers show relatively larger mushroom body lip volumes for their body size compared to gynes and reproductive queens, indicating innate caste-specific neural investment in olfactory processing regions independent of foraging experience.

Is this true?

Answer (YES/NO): NO